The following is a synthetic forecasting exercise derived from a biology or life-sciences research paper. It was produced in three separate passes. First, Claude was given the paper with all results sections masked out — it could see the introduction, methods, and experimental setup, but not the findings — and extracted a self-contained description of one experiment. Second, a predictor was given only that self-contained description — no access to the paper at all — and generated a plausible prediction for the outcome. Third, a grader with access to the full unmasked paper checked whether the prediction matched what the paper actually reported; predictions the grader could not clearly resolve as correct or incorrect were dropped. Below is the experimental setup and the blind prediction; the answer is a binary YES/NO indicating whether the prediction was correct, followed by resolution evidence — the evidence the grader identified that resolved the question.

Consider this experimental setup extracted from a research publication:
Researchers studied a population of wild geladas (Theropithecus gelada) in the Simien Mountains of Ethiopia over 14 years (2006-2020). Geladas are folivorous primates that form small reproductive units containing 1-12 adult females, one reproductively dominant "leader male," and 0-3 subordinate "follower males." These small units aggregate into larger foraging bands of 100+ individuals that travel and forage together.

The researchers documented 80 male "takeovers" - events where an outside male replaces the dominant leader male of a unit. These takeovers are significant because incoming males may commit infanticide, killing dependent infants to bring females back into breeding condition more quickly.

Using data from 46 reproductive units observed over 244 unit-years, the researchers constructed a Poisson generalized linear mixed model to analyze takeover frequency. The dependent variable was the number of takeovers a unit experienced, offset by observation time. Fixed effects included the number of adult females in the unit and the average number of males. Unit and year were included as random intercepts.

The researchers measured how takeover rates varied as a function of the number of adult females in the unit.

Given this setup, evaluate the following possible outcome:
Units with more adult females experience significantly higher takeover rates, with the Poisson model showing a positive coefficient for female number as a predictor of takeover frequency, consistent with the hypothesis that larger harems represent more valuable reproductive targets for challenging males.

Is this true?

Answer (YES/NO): YES